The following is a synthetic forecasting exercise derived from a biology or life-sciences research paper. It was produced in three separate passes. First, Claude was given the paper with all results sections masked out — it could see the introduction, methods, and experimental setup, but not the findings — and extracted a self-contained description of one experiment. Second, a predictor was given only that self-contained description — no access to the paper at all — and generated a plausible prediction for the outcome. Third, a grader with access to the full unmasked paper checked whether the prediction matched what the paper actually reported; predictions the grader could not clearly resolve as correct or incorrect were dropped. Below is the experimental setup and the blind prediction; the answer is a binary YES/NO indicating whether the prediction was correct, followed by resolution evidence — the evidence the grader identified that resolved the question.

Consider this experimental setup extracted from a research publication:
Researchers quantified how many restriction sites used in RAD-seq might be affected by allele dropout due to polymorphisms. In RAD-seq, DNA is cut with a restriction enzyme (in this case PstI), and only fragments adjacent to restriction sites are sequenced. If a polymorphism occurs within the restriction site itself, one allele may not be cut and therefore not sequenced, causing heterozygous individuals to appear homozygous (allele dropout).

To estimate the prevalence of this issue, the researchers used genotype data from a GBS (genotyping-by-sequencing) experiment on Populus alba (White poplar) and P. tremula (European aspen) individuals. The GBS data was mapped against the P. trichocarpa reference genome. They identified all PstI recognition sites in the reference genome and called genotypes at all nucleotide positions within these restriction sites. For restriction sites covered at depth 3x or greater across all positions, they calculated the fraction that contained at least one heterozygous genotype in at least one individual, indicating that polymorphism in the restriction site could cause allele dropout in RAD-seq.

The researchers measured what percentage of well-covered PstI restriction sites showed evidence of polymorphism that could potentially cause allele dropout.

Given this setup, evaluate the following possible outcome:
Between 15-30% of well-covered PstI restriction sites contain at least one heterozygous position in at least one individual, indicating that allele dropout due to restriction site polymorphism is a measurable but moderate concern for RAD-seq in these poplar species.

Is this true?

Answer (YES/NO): YES